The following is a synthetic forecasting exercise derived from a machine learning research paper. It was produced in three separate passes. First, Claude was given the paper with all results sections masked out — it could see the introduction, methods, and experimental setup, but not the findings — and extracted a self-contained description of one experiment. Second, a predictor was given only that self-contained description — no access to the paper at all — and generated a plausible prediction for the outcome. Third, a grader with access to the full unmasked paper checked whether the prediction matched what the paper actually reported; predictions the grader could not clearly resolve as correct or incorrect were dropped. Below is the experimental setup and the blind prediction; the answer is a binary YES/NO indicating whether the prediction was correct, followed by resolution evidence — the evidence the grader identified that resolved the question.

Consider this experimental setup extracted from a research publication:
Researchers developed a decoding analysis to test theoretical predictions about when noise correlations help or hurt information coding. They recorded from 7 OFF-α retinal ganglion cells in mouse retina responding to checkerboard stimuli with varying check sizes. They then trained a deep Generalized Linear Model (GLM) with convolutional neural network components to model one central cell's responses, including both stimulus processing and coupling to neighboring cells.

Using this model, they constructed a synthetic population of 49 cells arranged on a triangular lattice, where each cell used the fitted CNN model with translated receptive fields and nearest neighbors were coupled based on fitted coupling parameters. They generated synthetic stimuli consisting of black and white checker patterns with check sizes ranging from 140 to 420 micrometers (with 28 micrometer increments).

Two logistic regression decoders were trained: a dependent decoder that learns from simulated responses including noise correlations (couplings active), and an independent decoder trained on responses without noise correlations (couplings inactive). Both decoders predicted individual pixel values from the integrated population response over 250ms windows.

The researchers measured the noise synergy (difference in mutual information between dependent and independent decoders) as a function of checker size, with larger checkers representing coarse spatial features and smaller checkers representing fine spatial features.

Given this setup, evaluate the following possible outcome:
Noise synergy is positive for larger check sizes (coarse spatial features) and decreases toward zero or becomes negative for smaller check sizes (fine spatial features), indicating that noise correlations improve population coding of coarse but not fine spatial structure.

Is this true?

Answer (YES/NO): NO